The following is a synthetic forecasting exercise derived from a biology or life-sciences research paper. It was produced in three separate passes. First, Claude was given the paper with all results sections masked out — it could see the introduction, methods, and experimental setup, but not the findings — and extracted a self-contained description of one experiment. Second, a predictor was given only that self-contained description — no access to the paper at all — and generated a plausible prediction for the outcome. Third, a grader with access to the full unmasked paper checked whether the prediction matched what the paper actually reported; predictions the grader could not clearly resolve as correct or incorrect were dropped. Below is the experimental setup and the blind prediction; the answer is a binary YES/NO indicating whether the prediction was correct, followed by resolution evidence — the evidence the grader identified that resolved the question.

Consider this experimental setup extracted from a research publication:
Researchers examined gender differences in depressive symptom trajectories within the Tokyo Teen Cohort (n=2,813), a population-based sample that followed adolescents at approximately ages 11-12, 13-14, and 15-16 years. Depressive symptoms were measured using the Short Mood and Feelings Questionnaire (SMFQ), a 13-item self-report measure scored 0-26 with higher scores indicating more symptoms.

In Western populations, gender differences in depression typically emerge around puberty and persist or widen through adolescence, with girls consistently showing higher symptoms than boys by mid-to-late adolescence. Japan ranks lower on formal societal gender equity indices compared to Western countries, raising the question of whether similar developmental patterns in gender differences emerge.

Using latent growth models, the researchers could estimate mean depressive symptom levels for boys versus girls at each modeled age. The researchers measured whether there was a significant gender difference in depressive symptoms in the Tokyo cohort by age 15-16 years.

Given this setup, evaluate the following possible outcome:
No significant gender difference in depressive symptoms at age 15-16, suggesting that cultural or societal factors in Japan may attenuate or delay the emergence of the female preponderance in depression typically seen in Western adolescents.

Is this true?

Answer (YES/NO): NO